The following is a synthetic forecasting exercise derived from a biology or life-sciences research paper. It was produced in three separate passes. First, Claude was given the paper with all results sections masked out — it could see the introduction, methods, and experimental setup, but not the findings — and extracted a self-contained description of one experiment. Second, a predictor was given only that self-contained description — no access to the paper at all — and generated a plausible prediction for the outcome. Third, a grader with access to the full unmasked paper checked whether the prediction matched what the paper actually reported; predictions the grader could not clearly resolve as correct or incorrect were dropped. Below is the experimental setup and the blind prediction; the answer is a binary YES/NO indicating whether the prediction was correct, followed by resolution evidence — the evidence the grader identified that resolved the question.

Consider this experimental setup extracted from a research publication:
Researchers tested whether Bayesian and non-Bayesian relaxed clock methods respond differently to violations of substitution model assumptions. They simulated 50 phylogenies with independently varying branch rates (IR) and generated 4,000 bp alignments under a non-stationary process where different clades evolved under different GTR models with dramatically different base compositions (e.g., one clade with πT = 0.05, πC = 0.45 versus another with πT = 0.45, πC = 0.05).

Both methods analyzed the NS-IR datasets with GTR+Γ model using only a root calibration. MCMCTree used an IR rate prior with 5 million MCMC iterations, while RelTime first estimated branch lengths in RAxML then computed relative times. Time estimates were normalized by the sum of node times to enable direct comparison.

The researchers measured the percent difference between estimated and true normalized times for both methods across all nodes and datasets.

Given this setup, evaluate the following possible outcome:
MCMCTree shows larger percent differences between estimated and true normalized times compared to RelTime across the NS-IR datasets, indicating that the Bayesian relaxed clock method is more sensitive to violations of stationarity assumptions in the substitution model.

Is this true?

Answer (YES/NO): NO